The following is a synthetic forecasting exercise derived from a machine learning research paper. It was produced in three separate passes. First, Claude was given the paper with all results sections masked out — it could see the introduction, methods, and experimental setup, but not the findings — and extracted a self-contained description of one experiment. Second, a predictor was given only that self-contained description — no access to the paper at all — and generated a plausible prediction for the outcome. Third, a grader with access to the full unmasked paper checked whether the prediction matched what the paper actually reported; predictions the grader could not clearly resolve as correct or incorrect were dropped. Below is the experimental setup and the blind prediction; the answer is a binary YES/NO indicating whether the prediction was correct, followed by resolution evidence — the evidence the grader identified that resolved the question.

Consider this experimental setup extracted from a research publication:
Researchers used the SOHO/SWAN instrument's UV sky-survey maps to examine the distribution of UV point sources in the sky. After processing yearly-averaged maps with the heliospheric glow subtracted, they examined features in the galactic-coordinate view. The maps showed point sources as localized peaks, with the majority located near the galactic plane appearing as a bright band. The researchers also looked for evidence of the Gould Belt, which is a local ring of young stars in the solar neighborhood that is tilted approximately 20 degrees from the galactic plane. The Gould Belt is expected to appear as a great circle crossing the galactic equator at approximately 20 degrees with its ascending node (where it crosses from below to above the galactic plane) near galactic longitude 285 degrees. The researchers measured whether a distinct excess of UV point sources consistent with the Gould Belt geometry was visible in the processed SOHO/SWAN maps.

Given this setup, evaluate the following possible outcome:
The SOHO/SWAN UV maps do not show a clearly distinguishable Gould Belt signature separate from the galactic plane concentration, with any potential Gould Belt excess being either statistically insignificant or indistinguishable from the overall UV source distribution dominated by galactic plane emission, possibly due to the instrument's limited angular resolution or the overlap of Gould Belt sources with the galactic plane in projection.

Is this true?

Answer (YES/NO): NO